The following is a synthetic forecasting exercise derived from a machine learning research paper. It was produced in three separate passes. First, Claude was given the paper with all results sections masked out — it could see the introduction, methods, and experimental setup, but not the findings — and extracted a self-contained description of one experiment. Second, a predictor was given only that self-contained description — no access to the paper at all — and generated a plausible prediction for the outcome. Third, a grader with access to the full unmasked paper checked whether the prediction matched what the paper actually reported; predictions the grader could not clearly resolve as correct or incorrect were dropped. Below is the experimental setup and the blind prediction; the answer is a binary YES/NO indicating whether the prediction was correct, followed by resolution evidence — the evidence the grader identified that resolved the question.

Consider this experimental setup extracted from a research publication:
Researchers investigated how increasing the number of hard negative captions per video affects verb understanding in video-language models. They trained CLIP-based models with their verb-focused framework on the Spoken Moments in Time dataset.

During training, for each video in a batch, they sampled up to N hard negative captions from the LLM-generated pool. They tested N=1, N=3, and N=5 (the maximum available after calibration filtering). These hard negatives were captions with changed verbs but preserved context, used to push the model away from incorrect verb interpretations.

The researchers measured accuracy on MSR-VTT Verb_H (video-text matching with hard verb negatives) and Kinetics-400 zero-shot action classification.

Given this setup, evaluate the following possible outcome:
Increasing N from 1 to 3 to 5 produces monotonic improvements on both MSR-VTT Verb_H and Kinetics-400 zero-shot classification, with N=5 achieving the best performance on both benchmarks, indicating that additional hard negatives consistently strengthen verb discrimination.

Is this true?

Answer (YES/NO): NO